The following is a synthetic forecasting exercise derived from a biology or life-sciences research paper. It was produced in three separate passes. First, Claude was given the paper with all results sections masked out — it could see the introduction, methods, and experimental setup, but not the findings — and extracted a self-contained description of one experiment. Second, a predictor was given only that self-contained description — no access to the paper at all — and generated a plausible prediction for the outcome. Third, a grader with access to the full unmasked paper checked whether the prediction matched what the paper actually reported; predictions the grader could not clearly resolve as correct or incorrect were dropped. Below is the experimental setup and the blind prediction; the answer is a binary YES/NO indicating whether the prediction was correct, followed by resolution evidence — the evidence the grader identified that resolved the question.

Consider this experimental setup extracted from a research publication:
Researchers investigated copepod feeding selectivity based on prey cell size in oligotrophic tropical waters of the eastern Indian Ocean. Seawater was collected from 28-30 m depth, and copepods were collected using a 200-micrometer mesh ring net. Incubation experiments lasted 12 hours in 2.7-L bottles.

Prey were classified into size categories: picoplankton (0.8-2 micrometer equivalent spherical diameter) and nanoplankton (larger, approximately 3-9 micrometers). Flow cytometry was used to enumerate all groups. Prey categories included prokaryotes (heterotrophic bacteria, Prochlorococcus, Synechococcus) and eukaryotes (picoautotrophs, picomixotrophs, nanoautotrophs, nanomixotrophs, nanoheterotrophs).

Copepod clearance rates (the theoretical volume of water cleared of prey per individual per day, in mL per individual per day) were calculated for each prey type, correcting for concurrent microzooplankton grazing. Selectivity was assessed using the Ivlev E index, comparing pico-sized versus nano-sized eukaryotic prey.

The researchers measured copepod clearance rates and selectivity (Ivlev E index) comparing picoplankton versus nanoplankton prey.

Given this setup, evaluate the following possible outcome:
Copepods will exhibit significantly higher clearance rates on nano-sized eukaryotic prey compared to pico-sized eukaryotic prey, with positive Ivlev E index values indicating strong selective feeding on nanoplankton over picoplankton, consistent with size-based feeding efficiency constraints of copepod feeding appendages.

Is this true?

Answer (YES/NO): NO